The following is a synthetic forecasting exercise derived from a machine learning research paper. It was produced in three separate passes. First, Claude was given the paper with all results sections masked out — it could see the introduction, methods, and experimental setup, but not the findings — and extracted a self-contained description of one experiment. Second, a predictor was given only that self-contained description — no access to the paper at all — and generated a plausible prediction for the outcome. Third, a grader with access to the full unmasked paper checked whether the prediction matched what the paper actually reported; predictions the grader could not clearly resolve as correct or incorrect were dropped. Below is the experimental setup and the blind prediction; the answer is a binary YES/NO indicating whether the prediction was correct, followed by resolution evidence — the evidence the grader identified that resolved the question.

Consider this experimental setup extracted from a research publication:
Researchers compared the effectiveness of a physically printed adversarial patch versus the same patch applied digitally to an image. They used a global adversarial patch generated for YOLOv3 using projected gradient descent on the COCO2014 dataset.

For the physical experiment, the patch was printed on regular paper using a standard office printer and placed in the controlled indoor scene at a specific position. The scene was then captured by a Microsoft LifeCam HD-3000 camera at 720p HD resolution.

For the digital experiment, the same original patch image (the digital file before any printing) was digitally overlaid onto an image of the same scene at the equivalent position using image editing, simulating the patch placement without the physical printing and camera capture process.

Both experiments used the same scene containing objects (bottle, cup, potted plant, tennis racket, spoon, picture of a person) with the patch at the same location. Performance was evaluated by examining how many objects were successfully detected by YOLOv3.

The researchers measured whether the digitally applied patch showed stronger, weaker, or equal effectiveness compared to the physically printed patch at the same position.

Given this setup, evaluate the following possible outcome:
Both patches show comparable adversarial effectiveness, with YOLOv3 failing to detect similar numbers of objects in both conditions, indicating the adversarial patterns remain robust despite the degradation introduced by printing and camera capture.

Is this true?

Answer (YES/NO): NO